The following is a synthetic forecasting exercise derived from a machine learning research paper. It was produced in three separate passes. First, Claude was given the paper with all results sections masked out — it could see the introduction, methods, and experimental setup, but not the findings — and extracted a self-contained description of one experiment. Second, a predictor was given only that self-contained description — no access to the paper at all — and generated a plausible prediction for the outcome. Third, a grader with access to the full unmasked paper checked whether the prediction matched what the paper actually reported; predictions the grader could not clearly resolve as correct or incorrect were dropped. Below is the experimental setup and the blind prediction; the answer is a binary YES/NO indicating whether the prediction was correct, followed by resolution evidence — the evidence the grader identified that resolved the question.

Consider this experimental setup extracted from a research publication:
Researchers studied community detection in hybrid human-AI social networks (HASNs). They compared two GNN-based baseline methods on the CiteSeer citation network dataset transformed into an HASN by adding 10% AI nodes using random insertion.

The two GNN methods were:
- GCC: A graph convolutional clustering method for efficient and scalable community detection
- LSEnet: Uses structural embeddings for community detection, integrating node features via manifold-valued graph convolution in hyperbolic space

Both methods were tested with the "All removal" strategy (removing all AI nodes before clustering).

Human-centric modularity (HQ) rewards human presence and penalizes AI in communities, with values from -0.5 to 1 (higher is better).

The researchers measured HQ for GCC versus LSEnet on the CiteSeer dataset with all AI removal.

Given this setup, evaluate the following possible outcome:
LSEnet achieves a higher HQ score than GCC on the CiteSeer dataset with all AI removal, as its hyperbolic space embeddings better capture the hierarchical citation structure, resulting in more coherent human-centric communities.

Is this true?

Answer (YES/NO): NO